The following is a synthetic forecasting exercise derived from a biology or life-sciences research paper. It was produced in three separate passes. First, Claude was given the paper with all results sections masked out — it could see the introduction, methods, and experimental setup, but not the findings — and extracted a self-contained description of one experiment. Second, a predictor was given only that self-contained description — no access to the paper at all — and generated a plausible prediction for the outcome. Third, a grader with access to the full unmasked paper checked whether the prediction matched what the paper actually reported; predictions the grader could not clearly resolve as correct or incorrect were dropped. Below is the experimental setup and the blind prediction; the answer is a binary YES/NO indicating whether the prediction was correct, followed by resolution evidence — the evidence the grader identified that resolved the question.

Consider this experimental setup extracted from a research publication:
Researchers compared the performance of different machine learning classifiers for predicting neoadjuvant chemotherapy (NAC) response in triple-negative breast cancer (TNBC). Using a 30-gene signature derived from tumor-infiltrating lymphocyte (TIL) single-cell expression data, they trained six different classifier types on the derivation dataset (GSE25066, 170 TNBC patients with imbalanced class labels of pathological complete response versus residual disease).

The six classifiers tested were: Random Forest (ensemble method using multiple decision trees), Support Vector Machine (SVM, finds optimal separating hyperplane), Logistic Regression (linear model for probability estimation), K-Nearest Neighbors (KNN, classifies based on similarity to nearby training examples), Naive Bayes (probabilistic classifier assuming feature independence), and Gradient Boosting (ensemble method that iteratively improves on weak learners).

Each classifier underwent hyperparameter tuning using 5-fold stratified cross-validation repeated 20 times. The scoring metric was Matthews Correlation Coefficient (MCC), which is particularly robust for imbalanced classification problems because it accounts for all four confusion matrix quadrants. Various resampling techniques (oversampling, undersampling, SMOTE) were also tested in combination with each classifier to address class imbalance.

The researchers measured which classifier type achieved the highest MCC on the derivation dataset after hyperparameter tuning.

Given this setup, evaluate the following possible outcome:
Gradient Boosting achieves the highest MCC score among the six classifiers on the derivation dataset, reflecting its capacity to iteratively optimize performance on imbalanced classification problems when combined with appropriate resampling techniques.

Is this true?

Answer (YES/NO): NO